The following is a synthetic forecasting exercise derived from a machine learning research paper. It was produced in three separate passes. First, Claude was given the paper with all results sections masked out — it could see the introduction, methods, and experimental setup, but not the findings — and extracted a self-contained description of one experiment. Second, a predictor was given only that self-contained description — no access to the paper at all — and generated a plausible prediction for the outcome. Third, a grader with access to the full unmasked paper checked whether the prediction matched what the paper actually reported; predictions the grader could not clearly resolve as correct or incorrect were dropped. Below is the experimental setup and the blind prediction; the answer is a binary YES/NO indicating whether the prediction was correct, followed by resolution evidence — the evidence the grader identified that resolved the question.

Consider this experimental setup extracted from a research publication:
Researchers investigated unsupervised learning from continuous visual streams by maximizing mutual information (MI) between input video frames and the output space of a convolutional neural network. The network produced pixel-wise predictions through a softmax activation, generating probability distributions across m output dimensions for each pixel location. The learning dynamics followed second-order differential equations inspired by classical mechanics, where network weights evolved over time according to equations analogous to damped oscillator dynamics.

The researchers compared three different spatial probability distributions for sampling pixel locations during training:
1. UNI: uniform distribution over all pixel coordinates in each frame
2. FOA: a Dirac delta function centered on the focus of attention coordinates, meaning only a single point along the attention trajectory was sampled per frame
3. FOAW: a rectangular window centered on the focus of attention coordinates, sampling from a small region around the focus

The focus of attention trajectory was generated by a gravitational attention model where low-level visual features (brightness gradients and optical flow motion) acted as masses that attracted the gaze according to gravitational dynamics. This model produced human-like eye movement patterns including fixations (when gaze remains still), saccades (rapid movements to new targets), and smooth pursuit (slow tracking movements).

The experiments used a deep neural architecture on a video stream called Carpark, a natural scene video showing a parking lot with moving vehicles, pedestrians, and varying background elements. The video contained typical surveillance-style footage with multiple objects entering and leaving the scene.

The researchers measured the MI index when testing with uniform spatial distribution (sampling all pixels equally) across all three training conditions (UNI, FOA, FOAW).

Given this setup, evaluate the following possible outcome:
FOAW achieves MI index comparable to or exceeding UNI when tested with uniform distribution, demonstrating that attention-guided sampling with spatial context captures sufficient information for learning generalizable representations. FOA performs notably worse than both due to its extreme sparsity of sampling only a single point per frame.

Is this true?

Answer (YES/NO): NO